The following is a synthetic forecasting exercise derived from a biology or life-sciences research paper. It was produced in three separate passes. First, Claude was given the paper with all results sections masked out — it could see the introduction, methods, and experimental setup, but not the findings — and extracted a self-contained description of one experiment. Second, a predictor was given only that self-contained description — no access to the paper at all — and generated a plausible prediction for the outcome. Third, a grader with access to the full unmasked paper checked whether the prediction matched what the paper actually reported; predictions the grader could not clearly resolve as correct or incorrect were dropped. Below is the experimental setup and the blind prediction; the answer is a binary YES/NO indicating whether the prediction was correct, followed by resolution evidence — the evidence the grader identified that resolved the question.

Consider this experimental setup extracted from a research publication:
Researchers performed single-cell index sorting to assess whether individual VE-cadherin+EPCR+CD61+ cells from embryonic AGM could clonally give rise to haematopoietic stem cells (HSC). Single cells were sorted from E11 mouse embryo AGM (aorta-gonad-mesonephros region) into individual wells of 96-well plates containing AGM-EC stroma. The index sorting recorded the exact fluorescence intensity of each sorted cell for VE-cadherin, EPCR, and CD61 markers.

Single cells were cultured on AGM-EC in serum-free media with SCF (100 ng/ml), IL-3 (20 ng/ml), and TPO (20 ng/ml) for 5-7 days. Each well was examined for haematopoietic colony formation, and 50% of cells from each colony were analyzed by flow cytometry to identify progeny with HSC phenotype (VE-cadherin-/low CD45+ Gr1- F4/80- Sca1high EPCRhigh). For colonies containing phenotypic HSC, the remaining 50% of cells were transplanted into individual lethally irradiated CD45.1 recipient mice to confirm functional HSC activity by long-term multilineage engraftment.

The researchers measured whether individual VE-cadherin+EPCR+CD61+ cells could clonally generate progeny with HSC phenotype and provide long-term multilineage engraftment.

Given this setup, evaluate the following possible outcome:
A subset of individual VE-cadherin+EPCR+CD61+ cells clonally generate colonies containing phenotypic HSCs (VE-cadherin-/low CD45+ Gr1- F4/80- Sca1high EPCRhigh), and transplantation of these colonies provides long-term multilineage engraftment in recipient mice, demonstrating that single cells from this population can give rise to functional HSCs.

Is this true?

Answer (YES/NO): YES